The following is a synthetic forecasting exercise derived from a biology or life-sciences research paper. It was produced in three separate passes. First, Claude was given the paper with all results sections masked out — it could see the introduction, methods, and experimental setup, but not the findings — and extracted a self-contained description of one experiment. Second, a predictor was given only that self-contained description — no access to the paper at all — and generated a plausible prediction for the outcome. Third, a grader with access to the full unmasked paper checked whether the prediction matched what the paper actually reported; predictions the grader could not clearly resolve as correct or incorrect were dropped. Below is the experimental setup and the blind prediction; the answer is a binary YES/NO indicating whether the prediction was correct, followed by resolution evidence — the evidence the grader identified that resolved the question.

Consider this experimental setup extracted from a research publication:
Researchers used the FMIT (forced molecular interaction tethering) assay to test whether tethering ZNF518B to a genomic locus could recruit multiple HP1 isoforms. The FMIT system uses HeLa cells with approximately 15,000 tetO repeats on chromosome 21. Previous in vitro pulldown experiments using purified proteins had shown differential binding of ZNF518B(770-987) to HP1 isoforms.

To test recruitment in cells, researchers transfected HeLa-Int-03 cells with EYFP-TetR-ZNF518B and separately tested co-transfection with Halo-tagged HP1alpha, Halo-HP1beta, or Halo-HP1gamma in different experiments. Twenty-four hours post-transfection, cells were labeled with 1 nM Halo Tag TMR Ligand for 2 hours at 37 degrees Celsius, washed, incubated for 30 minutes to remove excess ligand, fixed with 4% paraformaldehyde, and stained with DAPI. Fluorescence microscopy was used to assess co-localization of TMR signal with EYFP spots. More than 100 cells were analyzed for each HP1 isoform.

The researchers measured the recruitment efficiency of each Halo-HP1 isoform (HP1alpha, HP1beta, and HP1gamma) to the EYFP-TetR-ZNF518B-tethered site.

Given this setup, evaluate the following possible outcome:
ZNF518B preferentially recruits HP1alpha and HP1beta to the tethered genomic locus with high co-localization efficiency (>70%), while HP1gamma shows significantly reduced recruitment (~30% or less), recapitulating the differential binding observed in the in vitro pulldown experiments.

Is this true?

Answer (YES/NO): NO